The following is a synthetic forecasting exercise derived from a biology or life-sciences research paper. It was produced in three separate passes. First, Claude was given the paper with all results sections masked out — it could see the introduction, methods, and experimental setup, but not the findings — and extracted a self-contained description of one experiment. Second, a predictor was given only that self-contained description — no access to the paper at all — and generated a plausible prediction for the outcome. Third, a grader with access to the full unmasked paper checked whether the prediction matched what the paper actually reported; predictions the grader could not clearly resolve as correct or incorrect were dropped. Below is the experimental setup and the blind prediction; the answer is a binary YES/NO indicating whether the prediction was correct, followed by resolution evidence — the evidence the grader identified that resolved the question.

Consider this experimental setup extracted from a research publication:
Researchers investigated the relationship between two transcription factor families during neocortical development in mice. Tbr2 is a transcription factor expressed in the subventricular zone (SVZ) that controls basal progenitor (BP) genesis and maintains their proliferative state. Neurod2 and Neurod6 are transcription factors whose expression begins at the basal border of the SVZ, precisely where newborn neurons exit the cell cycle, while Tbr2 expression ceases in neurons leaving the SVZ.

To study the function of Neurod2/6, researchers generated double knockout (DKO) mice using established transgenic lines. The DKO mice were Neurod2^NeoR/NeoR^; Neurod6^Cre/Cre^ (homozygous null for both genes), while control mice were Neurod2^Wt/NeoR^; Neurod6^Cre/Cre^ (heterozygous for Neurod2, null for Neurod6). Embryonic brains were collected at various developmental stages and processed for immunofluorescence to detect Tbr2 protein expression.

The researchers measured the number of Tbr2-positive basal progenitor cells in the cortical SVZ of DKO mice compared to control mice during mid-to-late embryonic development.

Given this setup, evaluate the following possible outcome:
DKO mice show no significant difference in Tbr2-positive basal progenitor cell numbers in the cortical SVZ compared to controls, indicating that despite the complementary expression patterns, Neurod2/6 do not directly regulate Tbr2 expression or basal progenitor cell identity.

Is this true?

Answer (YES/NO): NO